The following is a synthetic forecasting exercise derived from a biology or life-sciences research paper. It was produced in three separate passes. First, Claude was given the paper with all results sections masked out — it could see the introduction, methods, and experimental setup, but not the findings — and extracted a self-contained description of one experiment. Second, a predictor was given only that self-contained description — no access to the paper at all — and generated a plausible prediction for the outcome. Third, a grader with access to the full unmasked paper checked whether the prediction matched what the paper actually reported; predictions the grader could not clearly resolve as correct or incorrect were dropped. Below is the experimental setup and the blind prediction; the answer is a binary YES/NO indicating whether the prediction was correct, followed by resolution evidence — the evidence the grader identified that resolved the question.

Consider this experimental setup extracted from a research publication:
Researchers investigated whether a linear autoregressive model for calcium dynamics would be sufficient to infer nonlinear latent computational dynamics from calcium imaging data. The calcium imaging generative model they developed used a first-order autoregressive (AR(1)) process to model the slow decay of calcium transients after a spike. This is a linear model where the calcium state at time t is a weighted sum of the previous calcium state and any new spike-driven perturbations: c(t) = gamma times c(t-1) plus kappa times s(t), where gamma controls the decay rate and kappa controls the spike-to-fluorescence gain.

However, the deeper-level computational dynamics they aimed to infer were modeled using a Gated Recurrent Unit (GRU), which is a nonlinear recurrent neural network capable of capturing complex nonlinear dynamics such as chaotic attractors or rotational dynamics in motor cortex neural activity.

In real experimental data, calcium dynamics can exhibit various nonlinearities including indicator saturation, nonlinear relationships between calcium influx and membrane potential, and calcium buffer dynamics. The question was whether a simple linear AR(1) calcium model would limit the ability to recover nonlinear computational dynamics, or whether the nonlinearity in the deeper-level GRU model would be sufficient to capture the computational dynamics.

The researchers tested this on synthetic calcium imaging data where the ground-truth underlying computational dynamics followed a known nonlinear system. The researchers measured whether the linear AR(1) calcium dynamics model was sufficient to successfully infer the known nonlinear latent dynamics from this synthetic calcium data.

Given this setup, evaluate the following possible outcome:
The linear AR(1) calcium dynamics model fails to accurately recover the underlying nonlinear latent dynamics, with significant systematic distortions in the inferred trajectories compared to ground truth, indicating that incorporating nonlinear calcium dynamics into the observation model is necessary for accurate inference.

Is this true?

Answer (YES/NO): NO